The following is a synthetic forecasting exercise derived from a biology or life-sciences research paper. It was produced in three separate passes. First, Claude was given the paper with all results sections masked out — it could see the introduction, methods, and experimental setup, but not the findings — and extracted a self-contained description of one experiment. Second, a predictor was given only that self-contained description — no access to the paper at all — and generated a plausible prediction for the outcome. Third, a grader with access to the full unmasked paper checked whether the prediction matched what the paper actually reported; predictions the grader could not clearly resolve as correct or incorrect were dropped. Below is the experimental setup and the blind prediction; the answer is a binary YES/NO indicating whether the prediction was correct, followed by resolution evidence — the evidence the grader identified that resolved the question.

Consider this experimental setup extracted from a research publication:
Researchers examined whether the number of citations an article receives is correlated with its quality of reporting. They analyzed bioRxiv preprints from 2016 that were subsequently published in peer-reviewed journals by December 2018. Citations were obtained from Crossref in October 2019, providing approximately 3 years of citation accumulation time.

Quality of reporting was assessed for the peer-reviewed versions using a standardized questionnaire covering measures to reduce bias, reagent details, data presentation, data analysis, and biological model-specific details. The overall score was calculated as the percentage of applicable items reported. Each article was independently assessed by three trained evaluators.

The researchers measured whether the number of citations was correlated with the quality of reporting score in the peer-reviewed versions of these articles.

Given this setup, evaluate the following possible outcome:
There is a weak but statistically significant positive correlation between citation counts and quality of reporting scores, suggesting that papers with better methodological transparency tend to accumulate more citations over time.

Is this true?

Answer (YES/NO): NO